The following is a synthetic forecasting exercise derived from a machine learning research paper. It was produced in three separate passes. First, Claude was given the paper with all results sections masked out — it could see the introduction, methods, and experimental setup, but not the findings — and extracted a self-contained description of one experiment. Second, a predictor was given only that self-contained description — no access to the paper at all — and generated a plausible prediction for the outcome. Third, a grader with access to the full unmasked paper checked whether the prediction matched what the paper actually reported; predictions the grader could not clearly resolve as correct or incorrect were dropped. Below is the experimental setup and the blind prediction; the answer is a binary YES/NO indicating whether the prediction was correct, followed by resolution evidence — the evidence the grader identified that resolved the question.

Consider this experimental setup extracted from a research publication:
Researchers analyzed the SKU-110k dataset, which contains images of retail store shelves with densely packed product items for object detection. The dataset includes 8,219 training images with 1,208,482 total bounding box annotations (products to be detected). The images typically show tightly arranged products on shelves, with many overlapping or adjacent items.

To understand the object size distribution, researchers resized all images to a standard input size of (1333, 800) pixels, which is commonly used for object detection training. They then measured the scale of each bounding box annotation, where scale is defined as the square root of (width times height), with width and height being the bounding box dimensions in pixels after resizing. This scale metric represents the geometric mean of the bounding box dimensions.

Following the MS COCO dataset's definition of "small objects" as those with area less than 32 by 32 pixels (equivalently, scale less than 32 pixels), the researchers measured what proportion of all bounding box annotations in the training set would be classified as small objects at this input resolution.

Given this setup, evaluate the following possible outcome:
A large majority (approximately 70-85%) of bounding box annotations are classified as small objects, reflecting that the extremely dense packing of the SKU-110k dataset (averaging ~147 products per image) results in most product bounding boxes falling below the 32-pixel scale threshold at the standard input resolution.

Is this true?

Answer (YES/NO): NO